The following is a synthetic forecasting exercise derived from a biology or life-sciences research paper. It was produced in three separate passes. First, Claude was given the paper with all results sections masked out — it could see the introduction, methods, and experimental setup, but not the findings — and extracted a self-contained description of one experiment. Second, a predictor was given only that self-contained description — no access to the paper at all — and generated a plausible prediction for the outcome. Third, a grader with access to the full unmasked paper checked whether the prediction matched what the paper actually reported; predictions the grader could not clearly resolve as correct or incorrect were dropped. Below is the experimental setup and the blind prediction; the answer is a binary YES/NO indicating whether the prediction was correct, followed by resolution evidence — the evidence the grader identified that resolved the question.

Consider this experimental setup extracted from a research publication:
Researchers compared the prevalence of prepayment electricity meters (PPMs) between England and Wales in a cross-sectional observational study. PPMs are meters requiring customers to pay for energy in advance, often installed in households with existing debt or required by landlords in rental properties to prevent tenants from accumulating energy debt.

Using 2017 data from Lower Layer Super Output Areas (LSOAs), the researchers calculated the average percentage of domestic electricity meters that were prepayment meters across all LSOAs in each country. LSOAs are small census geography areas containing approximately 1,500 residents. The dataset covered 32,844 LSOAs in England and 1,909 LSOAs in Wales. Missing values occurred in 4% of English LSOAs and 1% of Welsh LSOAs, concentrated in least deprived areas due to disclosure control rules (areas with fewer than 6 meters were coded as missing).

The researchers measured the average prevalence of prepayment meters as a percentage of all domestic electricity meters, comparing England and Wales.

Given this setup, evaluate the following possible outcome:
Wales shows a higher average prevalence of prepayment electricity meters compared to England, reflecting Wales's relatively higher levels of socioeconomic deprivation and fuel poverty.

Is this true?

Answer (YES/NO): YES